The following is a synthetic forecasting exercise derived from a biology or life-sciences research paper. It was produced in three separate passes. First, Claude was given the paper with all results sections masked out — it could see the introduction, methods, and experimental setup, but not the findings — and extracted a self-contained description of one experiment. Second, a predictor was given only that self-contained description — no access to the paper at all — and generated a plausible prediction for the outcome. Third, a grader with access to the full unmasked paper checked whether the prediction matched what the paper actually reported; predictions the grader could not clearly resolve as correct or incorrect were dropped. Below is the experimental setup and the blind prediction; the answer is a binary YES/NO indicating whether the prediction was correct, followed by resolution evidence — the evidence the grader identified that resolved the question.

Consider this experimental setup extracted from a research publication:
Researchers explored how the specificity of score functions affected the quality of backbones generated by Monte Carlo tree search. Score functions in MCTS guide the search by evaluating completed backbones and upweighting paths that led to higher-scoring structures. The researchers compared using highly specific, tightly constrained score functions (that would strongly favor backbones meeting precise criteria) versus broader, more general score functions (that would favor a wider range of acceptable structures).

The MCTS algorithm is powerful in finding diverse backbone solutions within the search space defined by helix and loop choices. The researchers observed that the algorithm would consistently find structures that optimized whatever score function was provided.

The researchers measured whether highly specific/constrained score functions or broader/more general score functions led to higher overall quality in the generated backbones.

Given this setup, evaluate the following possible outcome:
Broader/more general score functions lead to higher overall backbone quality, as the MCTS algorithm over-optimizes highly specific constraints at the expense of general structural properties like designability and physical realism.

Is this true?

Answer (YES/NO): YES